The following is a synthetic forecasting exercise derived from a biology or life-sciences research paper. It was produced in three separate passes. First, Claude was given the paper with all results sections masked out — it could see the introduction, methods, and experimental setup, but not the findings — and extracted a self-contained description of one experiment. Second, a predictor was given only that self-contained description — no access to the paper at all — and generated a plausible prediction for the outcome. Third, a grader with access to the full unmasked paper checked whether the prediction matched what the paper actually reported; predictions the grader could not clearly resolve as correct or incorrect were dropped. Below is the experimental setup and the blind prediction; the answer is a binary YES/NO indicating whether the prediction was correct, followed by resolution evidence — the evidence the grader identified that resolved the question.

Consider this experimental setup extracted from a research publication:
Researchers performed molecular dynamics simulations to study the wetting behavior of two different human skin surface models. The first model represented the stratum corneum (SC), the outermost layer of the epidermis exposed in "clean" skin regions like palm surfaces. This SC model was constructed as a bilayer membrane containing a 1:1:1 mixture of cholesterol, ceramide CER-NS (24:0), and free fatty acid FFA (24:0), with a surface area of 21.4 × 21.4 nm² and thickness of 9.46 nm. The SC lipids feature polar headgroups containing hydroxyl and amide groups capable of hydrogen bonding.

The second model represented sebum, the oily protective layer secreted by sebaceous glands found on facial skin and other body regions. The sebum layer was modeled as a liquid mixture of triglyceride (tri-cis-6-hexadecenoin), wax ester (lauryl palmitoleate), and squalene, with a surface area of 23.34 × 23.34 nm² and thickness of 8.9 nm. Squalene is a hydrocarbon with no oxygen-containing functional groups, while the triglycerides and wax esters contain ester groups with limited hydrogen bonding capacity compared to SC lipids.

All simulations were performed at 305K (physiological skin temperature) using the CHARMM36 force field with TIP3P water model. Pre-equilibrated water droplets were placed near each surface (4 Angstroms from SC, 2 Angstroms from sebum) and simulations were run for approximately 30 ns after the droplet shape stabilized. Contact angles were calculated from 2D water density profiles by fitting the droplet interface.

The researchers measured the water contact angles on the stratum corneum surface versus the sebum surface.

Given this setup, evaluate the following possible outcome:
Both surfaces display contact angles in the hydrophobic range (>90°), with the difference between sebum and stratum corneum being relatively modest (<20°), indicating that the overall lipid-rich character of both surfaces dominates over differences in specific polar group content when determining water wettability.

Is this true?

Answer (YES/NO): NO